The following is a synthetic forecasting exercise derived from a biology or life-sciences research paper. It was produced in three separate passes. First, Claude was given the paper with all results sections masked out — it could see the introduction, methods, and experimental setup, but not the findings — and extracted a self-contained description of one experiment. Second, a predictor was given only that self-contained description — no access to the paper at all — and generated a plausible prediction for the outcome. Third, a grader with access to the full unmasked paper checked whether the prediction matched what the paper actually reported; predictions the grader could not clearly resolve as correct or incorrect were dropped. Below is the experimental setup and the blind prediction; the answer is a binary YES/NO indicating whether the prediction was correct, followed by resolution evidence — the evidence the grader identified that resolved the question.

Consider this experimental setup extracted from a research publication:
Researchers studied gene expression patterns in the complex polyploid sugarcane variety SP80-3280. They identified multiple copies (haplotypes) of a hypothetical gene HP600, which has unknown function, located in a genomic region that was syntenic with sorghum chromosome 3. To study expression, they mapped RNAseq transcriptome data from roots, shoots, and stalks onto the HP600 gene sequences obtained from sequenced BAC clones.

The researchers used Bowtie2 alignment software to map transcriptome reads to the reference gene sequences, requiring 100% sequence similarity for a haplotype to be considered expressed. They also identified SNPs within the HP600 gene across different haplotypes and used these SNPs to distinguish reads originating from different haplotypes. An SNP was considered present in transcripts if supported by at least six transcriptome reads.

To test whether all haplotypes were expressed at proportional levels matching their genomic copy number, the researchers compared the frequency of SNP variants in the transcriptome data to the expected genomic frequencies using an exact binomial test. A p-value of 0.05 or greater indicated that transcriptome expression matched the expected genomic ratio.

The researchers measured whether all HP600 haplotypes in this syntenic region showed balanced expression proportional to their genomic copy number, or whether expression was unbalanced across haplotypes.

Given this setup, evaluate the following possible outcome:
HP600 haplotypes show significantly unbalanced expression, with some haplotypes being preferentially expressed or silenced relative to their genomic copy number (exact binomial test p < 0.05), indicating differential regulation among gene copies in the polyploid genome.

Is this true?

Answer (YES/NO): YES